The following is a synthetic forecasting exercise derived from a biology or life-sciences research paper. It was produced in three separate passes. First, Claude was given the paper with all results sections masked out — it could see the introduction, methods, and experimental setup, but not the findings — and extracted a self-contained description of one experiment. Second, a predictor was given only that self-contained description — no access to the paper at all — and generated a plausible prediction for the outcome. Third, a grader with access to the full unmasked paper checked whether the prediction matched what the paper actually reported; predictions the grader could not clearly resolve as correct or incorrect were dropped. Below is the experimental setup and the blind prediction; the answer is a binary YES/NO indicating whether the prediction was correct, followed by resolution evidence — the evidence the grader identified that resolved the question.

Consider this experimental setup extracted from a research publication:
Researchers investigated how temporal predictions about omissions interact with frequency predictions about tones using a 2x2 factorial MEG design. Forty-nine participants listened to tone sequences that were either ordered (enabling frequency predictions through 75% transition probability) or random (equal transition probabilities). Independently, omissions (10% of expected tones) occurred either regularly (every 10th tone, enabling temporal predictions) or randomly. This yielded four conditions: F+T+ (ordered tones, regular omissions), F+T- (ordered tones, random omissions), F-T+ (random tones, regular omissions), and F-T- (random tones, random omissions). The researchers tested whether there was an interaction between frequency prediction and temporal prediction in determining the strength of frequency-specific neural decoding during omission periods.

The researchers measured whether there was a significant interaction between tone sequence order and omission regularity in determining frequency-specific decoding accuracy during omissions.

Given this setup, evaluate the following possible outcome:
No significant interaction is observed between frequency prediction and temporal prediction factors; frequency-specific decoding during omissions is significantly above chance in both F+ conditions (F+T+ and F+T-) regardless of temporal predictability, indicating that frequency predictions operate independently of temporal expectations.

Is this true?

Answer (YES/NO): YES